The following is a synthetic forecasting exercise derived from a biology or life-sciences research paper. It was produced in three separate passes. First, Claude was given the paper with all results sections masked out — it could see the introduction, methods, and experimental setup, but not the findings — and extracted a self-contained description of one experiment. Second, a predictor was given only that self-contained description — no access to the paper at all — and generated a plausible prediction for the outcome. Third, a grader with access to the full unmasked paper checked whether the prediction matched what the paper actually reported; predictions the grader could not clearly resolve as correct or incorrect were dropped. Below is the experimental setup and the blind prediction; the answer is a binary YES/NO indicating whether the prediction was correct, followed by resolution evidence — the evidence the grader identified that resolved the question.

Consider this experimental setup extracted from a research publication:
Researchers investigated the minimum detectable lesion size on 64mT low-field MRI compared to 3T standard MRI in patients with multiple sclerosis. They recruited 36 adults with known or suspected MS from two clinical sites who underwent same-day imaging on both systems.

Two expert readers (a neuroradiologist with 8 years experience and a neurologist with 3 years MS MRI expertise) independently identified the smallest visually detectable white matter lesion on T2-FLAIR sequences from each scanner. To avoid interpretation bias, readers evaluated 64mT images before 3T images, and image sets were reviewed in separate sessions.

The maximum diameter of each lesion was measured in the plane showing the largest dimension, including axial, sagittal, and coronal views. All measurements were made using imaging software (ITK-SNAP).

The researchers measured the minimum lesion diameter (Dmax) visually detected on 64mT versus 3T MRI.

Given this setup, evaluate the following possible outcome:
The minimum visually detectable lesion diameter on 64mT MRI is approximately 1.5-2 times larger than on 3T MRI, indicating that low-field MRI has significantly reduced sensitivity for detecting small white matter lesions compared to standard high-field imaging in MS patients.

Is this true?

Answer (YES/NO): NO